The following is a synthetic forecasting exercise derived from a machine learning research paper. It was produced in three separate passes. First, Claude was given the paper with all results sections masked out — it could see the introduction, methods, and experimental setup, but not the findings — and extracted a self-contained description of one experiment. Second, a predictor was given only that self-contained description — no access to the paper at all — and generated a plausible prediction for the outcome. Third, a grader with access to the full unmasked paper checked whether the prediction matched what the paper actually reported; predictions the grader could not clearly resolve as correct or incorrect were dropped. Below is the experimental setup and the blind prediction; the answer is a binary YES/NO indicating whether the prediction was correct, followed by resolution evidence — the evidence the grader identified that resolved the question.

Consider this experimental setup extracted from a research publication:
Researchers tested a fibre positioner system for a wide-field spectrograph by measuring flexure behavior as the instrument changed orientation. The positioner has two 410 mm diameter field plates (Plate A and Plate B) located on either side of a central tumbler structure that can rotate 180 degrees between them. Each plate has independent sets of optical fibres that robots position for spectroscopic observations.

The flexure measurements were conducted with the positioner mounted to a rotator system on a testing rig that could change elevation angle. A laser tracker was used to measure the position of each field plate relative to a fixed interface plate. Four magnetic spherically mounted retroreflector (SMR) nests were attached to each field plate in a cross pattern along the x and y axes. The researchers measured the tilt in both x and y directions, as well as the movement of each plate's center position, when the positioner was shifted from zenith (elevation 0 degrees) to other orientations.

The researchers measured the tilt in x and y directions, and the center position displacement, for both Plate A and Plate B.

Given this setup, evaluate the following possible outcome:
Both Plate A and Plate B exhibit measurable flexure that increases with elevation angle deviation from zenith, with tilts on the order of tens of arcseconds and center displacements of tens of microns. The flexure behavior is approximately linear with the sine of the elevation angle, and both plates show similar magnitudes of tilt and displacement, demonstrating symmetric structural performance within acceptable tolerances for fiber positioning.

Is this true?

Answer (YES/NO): NO